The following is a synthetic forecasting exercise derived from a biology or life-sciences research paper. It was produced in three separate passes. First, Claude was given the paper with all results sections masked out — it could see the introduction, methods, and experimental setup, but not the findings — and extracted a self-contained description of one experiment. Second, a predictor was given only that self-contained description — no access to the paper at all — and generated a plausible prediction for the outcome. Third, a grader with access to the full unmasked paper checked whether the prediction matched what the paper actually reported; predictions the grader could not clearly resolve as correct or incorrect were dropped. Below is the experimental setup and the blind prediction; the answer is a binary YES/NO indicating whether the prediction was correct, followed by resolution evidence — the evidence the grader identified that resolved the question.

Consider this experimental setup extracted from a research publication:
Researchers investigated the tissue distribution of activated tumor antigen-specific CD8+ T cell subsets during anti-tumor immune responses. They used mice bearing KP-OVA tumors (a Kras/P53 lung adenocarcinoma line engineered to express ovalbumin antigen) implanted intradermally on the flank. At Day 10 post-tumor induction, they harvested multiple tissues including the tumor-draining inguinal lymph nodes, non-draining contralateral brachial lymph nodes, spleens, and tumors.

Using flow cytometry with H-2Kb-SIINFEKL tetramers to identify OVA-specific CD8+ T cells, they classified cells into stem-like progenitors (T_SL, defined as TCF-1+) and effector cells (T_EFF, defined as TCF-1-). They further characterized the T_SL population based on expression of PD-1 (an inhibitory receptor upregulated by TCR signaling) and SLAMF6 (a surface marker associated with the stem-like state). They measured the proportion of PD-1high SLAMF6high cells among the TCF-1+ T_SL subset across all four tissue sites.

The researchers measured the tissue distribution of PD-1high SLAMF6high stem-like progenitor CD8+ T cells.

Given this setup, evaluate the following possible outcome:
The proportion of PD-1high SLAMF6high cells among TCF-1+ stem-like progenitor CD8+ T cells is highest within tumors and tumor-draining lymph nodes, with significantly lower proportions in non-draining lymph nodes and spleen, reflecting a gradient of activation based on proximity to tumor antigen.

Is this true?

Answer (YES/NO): NO